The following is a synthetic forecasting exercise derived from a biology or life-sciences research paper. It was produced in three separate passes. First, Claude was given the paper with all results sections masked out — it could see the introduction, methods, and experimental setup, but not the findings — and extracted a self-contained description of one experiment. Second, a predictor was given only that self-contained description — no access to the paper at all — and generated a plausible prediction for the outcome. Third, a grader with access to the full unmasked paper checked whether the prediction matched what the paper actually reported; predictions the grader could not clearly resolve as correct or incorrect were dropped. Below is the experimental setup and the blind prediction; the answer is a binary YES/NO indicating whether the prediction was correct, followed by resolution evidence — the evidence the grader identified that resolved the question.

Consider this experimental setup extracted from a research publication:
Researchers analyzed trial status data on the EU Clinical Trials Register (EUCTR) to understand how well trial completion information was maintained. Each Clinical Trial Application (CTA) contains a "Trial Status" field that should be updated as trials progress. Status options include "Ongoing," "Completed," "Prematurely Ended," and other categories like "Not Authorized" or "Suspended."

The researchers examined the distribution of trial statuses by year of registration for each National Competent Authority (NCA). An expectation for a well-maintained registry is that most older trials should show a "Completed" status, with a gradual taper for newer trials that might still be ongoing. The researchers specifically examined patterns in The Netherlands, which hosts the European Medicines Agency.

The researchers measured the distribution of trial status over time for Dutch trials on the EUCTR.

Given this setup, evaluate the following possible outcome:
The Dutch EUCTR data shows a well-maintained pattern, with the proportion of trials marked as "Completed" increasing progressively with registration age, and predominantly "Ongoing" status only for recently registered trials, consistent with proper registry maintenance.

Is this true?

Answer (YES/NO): NO